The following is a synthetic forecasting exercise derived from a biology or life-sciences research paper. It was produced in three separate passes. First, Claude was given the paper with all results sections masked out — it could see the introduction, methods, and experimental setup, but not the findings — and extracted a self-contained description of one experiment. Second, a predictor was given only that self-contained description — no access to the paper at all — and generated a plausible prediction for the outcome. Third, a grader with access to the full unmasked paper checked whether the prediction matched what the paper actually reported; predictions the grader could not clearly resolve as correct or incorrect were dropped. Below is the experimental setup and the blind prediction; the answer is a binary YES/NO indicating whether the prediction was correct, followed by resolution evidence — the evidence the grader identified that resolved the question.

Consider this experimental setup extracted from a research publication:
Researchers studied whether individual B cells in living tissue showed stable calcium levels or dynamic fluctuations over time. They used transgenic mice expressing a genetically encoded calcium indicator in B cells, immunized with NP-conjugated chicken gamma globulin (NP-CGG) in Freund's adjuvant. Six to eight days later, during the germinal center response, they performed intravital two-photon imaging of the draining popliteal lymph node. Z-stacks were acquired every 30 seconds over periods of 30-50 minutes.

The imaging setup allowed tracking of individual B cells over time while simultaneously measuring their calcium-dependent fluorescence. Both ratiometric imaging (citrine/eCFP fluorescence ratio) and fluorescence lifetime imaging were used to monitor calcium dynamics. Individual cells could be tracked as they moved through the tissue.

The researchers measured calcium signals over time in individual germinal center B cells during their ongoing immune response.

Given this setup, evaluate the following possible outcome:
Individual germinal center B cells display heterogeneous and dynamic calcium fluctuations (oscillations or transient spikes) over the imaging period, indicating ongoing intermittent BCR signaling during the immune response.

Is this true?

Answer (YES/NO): YES